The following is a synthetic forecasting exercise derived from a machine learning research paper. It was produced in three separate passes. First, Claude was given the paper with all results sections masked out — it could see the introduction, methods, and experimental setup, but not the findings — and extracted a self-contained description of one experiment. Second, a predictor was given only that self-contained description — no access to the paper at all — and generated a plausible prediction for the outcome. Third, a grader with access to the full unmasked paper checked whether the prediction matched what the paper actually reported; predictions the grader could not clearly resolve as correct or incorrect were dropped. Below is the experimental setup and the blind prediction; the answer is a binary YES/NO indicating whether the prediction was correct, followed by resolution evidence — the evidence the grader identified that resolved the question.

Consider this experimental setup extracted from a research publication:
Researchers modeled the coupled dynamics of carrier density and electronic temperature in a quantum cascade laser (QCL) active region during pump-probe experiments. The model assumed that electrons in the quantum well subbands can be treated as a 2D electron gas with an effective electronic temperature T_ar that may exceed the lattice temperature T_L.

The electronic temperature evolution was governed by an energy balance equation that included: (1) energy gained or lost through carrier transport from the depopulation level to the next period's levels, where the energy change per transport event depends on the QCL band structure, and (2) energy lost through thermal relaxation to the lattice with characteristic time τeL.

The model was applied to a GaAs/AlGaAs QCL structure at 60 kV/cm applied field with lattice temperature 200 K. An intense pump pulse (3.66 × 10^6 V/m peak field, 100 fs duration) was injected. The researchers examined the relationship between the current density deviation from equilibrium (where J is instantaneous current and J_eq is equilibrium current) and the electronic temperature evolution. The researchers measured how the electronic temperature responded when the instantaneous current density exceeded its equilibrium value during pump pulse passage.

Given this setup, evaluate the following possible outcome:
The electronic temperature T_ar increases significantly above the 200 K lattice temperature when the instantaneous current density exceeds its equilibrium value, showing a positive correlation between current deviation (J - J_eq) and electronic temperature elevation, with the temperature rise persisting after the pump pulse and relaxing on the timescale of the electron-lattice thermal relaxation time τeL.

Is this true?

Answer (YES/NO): YES